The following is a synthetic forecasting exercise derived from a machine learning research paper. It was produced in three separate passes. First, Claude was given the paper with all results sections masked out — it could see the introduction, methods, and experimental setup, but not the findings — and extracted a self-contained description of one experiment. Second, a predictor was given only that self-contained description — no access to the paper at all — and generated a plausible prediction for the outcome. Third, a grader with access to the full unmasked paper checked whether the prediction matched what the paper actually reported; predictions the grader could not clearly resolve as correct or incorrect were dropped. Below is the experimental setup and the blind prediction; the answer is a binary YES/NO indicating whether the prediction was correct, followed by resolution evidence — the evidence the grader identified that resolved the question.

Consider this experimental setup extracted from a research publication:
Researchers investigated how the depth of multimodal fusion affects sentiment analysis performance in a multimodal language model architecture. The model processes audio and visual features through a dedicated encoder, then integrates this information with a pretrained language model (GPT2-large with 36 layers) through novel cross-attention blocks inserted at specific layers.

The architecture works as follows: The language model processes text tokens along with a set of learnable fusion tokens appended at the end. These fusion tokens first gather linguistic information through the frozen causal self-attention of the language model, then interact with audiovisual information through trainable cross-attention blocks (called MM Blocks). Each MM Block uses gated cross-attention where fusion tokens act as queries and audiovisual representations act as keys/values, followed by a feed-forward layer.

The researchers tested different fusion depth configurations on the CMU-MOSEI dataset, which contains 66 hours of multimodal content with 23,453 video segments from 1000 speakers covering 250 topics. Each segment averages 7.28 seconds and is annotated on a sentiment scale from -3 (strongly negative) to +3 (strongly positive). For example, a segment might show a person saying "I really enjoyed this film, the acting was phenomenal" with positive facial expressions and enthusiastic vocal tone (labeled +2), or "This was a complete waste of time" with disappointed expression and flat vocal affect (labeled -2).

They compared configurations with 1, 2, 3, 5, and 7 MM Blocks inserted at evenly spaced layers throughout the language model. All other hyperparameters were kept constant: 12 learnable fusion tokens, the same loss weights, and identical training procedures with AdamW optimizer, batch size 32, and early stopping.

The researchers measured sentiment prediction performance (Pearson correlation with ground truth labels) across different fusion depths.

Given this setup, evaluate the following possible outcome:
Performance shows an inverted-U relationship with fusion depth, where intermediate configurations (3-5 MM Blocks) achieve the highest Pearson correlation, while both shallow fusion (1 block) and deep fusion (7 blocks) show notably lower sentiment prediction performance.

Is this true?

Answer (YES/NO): NO